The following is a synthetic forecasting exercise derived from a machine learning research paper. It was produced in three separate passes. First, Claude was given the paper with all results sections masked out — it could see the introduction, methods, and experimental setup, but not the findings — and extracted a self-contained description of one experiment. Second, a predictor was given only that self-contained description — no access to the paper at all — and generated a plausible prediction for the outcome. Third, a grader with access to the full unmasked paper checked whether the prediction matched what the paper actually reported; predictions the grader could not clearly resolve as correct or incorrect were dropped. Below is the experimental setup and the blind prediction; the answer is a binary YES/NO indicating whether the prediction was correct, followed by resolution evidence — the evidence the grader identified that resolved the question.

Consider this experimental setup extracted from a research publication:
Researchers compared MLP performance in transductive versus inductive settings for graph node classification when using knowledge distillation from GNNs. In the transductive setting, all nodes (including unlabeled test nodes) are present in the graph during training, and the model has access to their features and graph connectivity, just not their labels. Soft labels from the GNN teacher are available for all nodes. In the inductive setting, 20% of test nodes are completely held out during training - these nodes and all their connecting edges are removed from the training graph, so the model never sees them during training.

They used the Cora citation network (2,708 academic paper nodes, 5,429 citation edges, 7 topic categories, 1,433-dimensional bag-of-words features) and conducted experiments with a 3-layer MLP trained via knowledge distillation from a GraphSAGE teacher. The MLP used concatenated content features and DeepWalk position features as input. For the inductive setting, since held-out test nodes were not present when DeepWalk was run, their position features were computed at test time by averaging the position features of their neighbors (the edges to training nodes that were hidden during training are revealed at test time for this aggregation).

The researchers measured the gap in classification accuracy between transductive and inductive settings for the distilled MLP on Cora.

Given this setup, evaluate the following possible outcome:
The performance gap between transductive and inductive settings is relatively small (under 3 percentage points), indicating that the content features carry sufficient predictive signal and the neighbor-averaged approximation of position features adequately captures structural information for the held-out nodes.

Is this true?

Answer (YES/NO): YES